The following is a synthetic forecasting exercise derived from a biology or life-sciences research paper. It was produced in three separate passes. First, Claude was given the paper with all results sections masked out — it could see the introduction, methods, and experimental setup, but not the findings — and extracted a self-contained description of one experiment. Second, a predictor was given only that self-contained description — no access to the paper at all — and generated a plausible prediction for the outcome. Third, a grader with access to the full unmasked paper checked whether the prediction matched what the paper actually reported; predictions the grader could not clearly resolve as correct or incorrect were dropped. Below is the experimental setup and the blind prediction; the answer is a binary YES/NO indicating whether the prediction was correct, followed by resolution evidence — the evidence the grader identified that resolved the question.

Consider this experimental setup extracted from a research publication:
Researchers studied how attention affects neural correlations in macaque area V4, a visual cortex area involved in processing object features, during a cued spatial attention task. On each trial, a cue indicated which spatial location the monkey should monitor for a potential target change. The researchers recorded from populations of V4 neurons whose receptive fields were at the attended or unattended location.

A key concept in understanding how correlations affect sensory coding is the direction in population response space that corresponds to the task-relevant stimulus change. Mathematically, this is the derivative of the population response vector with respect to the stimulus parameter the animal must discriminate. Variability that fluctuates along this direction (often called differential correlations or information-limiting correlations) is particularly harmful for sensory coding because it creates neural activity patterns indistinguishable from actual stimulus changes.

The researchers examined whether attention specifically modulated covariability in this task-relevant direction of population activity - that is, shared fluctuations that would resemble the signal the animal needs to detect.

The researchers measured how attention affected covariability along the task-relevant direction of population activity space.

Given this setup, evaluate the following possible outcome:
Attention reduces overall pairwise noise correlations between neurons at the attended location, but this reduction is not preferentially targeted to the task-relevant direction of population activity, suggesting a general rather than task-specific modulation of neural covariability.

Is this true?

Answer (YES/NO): NO